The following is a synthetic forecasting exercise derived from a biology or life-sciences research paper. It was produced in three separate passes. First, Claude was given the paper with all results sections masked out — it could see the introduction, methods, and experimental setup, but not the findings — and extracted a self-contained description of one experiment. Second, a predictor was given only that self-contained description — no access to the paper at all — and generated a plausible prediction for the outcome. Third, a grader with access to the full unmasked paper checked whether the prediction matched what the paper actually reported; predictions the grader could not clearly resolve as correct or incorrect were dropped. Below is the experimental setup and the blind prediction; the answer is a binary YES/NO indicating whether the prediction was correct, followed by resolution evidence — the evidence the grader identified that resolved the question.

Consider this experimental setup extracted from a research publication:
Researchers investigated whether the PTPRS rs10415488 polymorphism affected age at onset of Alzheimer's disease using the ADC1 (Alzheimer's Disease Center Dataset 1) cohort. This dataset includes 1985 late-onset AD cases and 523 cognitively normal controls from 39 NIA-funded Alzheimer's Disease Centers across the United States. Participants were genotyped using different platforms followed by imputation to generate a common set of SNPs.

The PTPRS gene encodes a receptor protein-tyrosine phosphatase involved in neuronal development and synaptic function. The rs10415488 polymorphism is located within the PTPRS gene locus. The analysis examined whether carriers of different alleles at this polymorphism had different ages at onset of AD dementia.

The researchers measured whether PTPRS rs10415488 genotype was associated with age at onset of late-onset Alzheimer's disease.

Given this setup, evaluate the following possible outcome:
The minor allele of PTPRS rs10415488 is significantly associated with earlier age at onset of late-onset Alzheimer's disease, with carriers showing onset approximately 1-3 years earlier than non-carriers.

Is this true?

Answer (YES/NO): NO